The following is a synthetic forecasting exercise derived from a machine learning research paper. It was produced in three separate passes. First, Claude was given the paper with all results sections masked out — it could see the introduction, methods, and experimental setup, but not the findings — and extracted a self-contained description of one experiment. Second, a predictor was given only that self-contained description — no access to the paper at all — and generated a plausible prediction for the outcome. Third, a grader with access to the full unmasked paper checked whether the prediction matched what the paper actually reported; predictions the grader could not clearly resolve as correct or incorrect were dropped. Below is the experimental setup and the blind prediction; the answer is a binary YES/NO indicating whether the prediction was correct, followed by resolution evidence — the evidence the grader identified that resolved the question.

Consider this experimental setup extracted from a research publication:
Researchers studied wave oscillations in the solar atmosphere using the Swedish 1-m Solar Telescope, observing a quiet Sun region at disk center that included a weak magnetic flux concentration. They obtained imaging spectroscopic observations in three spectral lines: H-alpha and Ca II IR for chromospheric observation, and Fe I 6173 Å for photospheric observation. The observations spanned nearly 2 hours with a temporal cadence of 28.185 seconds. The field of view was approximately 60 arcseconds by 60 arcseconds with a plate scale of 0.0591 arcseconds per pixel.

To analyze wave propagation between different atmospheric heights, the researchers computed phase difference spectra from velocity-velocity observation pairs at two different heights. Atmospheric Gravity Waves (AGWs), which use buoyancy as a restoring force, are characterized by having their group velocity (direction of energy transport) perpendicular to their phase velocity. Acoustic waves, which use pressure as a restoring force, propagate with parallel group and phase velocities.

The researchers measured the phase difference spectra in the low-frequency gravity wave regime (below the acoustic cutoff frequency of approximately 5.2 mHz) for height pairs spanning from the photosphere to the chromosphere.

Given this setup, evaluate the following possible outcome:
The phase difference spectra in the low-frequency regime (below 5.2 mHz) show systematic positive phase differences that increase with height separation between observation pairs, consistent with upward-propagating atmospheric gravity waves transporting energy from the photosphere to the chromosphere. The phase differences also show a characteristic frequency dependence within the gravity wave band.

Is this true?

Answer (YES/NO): NO